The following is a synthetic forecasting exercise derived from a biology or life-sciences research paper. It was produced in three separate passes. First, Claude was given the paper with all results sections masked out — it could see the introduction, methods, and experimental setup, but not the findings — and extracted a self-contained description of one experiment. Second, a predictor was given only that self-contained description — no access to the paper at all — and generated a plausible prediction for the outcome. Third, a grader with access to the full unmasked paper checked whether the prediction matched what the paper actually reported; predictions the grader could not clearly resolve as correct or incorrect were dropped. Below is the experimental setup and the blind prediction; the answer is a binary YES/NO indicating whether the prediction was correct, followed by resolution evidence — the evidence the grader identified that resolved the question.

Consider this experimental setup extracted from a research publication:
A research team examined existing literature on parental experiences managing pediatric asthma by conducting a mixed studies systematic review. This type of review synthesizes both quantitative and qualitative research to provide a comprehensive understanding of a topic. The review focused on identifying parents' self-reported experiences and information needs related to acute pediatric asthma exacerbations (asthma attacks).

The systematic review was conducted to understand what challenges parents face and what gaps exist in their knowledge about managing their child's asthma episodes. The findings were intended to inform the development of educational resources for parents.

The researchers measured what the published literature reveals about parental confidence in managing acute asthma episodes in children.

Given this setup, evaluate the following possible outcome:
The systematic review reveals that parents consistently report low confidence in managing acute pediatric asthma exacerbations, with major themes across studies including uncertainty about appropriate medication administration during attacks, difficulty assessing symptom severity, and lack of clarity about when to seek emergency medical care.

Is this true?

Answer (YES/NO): YES